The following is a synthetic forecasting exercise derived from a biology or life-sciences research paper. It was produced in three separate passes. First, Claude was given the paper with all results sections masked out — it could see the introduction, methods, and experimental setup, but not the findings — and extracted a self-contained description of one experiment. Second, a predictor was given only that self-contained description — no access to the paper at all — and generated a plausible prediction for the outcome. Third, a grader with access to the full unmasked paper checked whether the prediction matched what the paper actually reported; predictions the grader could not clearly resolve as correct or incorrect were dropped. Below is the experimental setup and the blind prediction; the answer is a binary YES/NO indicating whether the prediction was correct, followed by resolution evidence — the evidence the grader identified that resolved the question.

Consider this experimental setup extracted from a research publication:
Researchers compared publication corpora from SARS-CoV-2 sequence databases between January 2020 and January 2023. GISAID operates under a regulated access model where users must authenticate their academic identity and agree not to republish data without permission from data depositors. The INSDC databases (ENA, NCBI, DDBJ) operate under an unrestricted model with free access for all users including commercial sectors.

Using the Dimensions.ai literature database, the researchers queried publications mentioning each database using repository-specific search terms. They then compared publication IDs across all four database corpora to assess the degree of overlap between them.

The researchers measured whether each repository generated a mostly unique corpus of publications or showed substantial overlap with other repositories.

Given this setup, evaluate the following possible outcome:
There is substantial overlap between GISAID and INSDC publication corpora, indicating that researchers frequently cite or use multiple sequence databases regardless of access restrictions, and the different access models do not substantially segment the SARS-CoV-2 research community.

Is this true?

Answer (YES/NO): NO